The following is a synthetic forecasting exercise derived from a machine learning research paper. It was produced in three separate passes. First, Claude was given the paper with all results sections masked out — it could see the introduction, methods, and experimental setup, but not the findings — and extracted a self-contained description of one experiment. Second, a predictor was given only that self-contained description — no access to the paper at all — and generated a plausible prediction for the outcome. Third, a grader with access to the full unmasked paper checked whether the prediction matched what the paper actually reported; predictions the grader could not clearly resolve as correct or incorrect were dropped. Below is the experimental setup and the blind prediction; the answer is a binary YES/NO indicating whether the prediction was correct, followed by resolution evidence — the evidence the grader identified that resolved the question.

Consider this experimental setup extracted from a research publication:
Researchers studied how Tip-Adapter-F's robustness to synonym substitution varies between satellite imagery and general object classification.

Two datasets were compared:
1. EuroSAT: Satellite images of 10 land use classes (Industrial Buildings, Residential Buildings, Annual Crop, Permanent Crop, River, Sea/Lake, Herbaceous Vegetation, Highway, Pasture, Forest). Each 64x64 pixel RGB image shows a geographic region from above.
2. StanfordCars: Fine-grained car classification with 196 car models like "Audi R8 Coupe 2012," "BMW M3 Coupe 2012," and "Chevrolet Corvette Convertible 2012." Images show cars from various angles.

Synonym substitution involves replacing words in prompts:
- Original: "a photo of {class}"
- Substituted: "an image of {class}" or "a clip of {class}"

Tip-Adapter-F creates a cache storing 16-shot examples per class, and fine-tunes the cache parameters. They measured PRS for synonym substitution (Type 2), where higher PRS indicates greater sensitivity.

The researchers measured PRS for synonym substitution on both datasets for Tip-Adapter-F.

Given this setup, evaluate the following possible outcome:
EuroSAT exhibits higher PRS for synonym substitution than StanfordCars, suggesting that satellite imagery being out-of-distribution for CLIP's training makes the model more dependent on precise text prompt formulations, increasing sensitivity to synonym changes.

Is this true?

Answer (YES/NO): YES